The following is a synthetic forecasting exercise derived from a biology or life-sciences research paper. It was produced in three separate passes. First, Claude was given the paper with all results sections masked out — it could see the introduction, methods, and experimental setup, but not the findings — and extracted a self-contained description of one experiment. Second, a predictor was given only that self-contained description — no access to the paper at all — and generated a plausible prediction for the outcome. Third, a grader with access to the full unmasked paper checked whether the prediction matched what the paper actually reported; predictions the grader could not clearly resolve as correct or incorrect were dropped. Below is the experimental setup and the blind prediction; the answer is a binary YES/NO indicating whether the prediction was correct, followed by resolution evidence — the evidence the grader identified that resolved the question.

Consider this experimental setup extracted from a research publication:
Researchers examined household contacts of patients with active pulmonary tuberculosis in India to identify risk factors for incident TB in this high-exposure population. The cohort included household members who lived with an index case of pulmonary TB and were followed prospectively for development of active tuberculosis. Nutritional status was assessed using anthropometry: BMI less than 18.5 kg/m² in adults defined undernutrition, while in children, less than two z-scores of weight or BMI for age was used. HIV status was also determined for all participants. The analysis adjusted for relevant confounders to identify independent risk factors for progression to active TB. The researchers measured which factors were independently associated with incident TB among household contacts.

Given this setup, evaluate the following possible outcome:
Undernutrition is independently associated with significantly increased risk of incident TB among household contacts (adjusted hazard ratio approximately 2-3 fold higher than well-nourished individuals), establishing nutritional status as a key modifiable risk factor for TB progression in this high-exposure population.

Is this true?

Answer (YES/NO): NO